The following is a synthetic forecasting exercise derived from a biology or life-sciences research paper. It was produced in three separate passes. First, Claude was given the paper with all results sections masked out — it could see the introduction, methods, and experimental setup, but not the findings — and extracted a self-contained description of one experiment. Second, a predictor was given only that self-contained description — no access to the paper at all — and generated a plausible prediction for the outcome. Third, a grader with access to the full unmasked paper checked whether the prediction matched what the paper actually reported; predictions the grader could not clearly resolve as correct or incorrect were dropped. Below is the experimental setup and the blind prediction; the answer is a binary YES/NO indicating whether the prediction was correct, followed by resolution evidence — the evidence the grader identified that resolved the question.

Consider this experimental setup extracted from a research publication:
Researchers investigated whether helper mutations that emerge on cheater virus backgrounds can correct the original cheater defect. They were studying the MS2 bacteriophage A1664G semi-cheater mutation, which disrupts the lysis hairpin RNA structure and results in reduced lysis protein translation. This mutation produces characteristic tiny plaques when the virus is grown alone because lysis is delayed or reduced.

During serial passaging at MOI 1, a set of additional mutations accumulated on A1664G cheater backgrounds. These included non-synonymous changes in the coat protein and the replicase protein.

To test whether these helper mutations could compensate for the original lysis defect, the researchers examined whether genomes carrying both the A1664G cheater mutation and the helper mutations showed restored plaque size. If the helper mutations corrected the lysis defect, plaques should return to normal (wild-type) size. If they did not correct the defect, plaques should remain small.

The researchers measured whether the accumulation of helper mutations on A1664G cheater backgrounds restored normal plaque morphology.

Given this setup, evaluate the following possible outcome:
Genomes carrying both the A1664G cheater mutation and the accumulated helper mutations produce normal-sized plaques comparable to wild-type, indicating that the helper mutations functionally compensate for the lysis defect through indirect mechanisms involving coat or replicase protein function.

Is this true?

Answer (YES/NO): NO